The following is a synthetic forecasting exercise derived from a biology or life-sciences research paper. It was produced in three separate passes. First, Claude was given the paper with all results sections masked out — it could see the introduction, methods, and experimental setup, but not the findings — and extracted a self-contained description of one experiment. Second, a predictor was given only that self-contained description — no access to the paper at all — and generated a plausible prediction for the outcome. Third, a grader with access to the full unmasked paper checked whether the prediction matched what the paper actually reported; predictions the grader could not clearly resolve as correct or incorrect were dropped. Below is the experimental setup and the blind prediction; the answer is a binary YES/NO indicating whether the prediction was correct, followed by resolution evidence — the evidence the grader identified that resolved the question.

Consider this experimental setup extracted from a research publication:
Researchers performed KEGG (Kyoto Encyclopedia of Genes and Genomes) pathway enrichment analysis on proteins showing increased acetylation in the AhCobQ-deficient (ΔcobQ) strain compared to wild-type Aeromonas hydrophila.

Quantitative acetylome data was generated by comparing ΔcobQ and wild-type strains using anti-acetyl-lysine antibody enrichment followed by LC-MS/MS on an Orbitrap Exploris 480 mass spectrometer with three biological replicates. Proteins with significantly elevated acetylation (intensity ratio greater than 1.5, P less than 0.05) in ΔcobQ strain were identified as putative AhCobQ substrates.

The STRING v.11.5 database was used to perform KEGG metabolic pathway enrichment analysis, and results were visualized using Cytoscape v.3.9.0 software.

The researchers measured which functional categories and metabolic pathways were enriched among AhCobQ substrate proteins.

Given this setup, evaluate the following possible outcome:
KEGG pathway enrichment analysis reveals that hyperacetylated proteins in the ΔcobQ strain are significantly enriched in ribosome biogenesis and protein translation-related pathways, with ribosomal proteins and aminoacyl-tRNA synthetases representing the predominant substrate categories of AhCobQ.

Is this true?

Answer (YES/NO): NO